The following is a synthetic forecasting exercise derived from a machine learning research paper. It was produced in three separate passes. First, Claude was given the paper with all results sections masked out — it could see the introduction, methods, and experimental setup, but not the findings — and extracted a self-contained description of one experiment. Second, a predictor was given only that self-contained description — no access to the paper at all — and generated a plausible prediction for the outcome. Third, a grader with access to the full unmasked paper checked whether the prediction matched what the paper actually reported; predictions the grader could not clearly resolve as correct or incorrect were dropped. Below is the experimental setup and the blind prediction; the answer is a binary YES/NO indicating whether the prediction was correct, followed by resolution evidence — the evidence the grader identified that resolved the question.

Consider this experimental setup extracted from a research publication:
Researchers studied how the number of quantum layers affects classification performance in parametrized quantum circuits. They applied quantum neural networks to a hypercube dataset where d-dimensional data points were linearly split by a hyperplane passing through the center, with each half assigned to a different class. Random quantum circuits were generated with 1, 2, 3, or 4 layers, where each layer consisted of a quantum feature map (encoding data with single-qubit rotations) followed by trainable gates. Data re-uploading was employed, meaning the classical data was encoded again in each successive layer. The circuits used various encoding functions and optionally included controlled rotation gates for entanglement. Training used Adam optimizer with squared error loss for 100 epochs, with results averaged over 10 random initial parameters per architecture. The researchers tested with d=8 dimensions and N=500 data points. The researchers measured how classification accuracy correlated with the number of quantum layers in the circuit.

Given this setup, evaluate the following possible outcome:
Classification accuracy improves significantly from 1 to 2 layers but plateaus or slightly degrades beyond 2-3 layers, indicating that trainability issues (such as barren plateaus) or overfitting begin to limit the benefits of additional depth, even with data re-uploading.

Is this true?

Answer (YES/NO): YES